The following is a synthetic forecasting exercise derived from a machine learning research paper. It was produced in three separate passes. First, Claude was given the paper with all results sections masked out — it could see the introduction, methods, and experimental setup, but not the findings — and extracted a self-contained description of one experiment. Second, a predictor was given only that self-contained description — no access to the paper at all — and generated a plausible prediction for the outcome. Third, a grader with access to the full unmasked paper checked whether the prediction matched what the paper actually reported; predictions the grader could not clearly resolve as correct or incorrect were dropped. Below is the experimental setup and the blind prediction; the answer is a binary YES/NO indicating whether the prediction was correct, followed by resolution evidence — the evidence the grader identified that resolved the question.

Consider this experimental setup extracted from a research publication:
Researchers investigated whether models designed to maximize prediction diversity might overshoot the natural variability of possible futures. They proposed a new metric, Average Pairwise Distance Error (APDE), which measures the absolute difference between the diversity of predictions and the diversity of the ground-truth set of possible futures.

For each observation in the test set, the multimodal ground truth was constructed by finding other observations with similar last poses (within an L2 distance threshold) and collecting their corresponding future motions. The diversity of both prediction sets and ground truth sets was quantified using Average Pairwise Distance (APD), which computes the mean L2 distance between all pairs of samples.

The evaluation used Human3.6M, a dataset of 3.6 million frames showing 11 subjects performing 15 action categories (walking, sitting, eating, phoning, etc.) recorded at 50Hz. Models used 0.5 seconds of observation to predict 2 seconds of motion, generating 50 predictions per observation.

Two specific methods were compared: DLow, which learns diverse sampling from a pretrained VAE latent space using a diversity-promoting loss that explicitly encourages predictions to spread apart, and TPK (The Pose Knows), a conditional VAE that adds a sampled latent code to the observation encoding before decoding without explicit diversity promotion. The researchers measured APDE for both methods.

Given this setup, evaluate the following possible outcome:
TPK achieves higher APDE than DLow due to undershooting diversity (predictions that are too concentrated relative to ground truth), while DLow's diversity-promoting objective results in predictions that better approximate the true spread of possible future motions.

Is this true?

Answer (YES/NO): NO